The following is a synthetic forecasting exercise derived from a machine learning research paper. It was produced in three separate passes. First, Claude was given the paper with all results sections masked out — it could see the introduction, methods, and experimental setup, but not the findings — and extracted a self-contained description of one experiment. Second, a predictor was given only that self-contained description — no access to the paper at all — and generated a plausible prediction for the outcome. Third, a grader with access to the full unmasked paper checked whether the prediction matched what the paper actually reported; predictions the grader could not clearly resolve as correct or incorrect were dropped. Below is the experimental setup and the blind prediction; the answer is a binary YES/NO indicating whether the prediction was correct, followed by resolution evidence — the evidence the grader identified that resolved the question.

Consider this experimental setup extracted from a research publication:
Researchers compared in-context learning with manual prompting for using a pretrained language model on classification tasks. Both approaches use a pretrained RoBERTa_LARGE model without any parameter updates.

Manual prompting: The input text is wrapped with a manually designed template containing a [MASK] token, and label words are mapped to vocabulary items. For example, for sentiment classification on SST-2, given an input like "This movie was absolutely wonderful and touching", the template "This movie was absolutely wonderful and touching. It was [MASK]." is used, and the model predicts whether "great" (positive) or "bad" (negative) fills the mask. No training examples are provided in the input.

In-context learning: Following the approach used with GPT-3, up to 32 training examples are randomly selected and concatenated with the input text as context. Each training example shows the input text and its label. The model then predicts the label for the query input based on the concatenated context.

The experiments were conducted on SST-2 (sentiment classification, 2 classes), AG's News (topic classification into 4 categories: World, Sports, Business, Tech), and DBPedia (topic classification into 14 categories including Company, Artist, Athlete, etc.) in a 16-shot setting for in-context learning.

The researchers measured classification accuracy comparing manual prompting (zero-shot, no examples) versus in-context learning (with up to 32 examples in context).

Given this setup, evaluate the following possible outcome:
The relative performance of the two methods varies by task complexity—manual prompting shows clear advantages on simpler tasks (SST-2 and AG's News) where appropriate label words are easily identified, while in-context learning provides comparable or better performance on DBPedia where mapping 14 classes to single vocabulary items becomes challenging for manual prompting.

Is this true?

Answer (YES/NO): NO